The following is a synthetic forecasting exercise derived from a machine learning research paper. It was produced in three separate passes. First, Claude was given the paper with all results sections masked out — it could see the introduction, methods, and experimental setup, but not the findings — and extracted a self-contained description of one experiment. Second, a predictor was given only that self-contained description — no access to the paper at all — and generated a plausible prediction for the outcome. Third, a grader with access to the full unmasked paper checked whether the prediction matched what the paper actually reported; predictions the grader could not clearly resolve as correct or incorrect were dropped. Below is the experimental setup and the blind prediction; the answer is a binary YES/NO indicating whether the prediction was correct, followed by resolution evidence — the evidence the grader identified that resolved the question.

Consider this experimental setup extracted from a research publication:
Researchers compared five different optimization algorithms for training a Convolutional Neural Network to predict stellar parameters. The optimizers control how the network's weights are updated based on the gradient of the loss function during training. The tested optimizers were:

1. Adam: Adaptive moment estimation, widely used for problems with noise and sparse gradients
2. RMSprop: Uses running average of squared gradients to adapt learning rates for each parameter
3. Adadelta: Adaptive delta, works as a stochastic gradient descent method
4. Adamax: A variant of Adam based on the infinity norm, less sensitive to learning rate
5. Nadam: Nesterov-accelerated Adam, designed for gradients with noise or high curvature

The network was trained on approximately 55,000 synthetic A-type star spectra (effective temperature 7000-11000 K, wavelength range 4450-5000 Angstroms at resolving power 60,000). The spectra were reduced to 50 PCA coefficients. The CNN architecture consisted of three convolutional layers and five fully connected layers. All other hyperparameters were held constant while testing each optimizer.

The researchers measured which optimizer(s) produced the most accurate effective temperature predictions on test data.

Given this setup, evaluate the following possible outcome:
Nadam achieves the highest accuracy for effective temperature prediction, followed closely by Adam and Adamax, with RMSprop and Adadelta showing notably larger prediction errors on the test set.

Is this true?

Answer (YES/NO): NO